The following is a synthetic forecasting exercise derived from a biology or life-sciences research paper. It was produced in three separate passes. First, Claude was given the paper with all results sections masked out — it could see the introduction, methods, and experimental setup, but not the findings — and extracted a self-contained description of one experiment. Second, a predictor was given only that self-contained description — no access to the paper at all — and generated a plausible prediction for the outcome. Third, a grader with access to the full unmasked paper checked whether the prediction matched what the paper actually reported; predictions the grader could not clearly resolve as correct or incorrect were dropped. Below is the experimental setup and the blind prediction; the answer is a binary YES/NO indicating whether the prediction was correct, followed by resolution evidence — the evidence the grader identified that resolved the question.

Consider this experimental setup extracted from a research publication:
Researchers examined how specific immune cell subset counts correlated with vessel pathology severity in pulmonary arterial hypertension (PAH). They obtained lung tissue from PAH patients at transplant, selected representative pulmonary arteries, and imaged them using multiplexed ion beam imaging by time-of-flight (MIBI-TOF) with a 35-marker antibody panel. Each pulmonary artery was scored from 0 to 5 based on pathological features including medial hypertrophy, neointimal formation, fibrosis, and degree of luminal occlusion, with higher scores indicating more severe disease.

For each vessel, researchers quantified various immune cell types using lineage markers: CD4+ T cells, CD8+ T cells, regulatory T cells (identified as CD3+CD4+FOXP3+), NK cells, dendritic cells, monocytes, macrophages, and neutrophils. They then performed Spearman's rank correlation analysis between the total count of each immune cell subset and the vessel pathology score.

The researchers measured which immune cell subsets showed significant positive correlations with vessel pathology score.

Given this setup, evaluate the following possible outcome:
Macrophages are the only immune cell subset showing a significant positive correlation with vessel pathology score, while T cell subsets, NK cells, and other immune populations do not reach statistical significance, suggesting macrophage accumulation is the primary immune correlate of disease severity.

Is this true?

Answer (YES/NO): NO